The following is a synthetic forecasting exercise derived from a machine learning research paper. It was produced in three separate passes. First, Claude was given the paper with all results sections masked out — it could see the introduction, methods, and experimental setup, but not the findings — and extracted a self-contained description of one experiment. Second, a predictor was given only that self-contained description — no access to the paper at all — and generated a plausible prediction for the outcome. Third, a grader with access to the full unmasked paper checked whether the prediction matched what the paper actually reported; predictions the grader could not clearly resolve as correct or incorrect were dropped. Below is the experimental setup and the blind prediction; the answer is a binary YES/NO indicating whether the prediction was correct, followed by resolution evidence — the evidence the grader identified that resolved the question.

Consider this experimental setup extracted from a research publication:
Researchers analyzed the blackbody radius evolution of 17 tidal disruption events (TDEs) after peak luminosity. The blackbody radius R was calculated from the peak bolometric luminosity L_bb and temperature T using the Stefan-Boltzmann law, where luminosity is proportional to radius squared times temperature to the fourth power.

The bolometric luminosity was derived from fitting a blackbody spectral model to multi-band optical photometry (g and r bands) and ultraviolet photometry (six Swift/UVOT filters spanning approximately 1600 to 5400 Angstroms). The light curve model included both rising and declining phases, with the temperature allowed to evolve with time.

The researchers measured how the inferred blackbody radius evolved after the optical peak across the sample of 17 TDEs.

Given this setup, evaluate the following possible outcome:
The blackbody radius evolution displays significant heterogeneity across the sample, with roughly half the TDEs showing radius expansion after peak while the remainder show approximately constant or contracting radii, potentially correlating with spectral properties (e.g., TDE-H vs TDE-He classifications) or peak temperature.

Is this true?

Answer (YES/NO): NO